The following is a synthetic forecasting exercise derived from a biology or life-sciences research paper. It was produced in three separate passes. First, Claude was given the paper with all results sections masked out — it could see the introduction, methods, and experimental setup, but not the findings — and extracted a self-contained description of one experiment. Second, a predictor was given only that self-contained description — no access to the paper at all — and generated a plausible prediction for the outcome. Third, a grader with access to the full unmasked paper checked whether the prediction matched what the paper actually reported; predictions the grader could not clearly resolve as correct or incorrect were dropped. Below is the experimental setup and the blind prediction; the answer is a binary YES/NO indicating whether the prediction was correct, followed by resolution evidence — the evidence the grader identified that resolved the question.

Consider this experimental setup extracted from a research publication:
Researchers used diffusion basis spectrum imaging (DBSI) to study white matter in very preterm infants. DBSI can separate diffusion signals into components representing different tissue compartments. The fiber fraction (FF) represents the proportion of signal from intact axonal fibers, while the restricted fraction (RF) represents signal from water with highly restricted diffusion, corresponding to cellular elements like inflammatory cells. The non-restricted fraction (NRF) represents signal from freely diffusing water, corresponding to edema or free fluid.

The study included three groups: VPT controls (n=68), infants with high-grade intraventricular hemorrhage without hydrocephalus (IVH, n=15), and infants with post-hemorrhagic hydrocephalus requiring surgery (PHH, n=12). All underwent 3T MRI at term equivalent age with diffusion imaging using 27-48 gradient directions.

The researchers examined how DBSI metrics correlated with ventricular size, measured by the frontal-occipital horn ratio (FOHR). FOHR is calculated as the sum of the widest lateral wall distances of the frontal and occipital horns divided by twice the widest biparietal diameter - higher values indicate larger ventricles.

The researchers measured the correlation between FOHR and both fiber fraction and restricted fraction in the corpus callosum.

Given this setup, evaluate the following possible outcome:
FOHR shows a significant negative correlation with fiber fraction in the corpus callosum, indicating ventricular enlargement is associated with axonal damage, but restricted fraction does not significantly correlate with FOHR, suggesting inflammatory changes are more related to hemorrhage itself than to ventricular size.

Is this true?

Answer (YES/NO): NO